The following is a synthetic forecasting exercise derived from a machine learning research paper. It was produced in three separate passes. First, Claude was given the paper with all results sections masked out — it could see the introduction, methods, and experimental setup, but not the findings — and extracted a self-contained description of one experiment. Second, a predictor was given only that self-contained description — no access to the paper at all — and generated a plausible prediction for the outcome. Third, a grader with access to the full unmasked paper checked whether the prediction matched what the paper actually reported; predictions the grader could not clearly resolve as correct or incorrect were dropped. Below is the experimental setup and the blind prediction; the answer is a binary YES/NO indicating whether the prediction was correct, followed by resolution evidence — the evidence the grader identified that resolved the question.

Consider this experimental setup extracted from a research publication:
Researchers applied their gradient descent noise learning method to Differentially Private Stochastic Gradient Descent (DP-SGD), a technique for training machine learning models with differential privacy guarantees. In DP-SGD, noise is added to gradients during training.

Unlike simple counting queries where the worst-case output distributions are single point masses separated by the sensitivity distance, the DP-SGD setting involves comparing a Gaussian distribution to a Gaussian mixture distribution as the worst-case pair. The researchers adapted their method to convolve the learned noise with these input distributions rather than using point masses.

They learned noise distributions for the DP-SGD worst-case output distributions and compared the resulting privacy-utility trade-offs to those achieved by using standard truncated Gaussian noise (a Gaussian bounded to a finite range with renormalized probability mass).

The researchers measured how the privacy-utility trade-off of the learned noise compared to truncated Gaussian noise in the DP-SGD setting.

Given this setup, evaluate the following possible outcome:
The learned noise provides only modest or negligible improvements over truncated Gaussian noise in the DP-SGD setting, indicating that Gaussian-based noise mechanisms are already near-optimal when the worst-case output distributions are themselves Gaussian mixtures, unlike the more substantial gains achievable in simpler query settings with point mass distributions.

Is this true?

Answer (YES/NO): NO